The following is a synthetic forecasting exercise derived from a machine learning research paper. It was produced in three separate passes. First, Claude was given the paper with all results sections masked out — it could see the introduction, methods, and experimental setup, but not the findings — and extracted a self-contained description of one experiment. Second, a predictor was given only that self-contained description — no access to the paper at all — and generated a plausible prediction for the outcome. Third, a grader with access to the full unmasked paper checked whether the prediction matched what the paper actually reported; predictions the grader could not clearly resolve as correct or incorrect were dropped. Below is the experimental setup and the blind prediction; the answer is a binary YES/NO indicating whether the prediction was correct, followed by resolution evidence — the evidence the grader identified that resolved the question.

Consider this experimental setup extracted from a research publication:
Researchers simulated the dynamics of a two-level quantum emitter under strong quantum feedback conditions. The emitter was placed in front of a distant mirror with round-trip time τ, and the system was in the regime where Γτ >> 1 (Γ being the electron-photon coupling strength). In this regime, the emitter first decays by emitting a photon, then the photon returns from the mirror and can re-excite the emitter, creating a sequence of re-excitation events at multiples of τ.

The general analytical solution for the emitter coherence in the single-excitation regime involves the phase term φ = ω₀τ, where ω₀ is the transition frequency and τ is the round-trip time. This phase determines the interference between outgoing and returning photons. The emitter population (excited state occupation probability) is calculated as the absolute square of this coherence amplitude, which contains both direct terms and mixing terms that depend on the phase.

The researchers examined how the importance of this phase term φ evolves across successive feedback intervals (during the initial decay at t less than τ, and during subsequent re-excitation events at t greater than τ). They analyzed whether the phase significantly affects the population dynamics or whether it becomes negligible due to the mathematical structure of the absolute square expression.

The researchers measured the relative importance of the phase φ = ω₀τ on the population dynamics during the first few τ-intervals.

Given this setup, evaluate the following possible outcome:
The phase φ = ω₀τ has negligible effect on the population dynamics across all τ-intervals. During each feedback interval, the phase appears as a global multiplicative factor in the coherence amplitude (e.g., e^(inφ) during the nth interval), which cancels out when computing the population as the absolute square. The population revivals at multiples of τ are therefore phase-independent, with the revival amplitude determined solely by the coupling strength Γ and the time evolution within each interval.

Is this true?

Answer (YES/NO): NO